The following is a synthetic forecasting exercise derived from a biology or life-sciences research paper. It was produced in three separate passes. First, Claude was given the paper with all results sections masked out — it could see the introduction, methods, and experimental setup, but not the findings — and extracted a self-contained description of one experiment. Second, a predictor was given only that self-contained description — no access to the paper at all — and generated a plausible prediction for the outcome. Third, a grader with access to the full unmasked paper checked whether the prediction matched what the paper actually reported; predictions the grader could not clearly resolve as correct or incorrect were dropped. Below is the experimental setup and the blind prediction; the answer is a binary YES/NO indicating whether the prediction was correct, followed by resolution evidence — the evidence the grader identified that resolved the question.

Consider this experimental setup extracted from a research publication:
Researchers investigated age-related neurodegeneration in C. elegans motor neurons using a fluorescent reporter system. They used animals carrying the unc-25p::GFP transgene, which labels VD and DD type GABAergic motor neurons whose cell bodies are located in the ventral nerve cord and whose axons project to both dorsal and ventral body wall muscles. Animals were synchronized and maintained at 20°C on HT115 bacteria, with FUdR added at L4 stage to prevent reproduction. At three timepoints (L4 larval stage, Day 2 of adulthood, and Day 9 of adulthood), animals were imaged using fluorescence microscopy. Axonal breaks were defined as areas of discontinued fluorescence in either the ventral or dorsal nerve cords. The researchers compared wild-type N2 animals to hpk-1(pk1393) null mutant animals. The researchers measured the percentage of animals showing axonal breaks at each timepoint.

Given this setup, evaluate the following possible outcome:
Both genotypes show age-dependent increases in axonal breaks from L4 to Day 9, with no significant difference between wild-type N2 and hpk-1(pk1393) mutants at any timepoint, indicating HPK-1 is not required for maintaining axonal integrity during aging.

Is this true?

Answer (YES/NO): NO